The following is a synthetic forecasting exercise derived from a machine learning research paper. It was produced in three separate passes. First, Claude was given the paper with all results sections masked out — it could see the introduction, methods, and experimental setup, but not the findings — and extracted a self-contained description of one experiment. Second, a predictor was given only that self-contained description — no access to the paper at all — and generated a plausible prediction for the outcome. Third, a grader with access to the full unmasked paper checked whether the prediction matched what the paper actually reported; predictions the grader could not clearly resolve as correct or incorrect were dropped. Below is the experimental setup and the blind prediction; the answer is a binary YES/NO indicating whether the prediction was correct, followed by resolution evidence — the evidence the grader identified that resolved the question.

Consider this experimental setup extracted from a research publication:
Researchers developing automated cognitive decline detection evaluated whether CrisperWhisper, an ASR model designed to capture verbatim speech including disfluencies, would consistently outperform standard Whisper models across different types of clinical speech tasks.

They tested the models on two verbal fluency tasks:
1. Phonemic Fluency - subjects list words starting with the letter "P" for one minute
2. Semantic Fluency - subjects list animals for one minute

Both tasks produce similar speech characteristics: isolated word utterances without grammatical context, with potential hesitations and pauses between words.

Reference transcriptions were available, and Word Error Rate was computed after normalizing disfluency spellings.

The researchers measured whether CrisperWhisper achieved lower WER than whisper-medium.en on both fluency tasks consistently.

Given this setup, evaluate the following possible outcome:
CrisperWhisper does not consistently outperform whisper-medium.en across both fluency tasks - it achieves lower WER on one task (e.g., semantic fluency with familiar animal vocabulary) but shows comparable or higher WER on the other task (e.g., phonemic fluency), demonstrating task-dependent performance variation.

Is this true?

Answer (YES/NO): YES